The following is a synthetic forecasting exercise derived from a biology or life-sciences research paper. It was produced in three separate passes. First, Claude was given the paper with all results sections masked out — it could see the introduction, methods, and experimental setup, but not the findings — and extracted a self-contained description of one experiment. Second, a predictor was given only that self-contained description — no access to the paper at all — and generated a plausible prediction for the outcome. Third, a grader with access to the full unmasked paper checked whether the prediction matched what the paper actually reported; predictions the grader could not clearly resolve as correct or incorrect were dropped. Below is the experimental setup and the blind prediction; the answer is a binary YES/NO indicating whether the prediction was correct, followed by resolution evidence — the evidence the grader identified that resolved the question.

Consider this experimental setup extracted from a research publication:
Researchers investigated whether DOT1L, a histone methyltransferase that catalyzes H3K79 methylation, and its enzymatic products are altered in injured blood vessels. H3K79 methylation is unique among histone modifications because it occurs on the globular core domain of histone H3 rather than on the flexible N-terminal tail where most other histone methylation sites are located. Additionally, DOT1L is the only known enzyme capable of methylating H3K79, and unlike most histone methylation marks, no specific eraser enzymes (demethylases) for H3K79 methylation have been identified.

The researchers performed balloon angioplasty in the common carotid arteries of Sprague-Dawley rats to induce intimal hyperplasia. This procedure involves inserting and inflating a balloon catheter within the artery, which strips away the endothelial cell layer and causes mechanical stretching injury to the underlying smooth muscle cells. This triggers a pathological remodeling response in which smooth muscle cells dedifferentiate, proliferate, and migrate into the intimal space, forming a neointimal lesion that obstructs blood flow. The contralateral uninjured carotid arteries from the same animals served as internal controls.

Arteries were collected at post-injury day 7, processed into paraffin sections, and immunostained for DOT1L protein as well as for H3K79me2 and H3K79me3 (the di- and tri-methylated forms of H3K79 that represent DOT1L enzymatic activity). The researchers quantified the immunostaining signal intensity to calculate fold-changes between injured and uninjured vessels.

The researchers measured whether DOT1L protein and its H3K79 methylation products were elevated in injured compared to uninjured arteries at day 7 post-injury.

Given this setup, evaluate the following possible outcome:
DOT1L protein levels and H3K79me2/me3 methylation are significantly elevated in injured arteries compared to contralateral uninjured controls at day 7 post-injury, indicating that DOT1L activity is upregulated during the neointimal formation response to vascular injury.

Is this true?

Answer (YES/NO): YES